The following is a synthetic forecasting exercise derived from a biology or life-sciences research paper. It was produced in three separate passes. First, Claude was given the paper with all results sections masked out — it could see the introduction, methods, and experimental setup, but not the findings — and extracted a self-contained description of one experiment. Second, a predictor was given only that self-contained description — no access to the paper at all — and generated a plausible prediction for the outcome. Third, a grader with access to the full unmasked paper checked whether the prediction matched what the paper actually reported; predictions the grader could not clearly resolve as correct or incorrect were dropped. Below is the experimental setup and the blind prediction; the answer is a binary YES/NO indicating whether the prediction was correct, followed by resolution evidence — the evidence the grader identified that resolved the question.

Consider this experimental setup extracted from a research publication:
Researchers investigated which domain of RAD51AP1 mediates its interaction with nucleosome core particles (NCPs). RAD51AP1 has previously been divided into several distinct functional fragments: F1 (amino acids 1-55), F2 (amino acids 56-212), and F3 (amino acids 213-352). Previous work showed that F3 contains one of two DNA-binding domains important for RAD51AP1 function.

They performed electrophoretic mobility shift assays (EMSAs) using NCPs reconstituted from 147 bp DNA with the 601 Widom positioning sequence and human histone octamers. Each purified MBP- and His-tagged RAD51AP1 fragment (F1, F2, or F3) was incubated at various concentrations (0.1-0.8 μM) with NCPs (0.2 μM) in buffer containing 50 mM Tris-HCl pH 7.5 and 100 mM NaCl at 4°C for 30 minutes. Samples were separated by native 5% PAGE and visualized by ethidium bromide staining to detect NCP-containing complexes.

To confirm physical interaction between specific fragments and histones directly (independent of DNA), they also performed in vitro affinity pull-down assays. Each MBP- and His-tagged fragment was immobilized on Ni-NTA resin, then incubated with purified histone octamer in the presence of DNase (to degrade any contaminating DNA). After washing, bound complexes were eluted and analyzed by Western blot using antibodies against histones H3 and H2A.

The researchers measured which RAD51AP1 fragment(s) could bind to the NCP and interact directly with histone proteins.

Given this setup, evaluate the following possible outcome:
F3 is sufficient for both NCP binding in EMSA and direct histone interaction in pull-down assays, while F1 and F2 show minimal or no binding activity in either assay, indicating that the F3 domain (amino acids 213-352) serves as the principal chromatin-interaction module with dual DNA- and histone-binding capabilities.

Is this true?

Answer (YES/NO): YES